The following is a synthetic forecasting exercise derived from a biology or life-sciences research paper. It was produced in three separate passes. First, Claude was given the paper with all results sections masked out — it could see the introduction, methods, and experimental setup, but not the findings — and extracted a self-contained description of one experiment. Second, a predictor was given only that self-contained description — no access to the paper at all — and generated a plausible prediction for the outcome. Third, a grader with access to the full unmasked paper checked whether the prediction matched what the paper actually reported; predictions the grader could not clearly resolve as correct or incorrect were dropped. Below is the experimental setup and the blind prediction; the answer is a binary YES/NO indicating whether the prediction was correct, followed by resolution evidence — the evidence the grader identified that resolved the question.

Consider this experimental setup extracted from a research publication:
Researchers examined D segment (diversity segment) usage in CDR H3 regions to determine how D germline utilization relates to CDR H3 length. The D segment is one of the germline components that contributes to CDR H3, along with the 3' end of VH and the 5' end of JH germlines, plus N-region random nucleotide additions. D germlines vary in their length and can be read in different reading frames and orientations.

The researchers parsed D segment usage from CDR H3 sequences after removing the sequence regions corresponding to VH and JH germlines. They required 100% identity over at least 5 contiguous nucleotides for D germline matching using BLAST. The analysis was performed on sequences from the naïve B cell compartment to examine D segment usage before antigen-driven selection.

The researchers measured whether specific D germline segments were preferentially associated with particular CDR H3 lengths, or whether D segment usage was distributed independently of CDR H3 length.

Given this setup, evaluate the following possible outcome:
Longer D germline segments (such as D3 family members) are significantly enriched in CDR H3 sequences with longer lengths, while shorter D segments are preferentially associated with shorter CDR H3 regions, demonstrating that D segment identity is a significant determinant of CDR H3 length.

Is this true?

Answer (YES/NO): NO